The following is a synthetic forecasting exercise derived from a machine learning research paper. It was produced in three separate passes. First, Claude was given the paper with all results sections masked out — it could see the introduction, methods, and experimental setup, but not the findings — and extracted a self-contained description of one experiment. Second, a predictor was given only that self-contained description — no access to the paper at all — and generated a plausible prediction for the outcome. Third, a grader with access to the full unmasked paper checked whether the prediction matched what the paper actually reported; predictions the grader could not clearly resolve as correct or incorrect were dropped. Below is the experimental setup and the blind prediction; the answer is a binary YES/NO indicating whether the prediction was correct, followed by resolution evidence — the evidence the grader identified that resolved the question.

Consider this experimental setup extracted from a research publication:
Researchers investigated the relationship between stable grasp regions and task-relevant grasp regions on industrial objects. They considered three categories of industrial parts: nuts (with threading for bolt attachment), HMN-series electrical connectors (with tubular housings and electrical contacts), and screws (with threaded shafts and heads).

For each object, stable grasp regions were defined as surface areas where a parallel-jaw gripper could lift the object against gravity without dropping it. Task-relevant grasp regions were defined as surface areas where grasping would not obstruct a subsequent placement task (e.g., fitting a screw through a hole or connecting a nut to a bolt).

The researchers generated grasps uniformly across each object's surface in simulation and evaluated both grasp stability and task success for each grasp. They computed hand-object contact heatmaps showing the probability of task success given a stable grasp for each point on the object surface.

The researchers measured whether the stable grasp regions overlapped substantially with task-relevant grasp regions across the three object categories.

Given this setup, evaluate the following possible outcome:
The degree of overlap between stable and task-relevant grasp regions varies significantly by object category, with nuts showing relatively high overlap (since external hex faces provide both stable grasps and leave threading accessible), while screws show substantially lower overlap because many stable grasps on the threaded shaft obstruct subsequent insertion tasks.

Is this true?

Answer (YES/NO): YES